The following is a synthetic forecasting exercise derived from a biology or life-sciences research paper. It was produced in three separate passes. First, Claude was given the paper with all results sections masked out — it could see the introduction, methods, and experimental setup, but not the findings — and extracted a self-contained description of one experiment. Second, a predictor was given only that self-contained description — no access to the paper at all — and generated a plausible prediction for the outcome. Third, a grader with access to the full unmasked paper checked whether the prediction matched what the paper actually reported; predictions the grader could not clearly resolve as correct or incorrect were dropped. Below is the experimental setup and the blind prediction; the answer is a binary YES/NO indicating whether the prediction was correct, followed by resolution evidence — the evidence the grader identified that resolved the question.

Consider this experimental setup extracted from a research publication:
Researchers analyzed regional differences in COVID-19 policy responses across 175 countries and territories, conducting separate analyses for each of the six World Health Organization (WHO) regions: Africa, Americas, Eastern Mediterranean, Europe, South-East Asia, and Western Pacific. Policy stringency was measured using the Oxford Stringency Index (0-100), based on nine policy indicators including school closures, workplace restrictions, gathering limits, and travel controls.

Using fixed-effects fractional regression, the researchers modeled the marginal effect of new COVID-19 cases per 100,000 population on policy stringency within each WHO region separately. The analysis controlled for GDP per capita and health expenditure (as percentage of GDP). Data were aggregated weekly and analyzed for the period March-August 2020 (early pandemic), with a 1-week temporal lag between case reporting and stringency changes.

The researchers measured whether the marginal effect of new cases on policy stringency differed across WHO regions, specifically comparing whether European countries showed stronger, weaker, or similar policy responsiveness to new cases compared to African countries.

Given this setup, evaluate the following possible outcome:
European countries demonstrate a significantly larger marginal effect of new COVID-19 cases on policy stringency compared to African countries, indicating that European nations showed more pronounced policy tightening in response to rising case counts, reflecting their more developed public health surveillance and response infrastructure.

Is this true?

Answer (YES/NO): YES